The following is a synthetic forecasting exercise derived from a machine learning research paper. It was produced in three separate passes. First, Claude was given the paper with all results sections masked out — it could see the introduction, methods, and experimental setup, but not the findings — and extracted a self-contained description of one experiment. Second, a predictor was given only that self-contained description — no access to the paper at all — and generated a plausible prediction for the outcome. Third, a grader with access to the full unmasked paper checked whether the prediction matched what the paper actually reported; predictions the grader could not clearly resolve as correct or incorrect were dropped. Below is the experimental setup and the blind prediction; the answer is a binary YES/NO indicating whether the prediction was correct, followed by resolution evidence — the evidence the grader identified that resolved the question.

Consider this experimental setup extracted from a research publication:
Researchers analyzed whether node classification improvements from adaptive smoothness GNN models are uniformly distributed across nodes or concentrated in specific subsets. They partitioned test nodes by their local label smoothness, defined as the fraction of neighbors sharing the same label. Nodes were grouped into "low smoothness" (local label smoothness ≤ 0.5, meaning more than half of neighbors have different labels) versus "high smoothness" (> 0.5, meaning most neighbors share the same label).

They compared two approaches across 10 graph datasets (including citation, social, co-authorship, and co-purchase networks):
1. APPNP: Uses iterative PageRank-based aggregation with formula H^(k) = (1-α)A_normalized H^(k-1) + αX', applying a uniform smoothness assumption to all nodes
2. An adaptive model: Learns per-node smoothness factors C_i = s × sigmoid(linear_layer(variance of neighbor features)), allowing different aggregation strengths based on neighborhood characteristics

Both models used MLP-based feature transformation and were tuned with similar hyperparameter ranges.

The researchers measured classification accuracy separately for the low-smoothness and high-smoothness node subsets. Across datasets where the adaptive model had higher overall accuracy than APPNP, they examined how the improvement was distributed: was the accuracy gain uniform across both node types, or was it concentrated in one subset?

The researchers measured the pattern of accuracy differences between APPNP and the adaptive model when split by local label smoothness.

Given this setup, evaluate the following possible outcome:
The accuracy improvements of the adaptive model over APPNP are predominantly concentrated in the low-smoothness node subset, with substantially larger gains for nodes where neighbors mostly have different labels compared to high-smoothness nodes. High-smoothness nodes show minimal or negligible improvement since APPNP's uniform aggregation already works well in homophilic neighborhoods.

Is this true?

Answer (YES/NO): YES